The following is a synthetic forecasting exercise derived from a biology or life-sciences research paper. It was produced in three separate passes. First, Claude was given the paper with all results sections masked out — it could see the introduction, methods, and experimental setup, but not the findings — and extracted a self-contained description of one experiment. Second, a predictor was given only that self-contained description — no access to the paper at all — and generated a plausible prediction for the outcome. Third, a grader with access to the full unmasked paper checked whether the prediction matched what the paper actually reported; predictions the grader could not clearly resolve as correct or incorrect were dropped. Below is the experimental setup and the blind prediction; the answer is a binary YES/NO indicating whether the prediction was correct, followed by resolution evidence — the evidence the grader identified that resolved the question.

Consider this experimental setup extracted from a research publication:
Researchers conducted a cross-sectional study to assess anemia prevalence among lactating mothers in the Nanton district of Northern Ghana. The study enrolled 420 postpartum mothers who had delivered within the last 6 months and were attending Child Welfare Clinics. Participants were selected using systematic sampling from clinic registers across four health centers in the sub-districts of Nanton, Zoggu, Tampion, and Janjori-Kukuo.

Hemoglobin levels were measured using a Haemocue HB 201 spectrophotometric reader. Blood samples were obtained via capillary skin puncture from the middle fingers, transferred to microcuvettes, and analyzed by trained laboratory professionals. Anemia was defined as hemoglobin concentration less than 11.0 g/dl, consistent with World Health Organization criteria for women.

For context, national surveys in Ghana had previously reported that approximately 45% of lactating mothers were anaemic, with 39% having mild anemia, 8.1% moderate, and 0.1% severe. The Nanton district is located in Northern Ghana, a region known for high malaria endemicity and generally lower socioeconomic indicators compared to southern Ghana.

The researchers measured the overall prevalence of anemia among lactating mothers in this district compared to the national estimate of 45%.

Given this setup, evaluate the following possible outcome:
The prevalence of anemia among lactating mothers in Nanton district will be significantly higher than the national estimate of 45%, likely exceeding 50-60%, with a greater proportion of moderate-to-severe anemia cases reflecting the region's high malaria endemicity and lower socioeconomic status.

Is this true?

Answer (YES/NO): YES